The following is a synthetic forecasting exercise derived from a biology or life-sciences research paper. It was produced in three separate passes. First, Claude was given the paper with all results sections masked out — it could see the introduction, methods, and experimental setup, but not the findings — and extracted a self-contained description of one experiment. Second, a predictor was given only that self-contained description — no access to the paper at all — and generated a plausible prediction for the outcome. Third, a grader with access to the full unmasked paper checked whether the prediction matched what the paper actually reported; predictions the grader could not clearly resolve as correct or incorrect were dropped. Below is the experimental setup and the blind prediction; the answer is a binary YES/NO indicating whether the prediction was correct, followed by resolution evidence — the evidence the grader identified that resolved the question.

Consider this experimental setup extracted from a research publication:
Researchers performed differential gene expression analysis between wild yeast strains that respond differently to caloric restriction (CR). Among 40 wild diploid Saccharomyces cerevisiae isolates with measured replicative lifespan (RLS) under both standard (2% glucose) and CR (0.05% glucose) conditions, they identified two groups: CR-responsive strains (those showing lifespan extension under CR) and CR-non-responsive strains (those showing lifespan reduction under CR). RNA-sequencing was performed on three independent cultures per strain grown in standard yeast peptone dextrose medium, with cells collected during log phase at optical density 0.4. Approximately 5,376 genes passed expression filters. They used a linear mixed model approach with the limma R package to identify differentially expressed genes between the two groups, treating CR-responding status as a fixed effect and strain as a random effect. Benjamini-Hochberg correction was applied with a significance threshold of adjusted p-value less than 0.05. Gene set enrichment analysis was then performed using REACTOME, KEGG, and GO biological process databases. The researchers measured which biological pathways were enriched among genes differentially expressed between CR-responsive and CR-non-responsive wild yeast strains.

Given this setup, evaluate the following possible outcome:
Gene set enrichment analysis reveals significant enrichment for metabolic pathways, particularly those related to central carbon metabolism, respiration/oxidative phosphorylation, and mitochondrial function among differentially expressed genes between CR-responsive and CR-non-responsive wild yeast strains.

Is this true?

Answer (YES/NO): YES